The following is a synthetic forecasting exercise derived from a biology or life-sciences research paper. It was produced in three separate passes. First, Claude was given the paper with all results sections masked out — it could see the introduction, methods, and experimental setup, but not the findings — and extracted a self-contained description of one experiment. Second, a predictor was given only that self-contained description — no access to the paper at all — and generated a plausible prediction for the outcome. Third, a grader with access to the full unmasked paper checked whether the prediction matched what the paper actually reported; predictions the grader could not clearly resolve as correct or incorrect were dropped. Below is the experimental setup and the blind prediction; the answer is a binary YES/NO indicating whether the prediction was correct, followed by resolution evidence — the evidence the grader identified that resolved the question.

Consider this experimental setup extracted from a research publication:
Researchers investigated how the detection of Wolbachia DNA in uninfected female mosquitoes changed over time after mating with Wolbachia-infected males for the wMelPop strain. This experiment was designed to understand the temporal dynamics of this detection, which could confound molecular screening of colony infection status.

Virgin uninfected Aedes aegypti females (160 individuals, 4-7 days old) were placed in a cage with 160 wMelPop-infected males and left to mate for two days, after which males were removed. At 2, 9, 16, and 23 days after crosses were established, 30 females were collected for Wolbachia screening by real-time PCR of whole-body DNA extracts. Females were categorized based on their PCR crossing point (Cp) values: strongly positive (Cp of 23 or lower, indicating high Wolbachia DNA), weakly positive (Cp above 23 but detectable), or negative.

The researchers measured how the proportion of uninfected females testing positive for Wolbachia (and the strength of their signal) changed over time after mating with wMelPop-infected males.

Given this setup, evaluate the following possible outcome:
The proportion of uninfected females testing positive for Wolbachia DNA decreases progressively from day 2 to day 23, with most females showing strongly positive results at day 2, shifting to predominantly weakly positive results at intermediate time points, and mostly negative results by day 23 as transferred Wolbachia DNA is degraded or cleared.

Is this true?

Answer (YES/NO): NO